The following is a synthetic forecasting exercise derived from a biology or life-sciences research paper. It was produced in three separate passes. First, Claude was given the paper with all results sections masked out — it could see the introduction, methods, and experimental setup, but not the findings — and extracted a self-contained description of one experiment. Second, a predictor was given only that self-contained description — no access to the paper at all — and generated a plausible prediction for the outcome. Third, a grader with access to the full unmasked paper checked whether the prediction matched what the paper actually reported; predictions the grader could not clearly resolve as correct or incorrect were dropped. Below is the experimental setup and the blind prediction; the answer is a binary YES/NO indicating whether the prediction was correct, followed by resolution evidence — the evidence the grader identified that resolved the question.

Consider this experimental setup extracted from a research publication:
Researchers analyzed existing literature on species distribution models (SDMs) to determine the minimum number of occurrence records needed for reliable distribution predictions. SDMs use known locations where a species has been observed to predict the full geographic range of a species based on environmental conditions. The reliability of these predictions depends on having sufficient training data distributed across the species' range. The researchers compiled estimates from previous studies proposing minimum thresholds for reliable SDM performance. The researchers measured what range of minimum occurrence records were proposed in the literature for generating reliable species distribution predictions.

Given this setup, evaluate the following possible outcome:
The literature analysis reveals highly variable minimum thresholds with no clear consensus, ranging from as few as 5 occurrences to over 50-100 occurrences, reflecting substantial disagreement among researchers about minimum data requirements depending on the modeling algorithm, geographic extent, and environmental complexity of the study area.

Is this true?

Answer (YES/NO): NO